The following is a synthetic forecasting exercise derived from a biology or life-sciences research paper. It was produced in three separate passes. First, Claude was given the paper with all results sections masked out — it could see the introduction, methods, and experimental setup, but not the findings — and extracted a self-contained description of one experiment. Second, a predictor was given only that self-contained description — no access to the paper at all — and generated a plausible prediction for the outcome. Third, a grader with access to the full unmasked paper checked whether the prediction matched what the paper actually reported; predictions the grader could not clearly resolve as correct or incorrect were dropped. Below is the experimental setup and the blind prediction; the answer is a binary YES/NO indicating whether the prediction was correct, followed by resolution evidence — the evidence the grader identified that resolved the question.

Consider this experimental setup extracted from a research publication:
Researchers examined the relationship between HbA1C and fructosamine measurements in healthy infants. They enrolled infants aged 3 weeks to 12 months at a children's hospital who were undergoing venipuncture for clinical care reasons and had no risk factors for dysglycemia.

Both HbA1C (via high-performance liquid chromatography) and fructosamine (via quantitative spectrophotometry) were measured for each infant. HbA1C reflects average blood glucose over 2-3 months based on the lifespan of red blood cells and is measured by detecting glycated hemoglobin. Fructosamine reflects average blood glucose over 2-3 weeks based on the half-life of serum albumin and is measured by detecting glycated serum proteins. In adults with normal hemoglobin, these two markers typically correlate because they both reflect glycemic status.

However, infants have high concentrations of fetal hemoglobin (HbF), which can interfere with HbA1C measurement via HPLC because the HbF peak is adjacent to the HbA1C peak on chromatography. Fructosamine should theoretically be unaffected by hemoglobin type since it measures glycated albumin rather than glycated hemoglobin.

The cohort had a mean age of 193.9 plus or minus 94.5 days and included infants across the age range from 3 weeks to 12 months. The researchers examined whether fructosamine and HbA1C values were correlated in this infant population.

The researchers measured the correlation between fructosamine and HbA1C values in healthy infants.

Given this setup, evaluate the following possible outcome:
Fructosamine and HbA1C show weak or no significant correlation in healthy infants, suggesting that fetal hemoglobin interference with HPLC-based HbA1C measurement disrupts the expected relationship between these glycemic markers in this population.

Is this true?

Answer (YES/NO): YES